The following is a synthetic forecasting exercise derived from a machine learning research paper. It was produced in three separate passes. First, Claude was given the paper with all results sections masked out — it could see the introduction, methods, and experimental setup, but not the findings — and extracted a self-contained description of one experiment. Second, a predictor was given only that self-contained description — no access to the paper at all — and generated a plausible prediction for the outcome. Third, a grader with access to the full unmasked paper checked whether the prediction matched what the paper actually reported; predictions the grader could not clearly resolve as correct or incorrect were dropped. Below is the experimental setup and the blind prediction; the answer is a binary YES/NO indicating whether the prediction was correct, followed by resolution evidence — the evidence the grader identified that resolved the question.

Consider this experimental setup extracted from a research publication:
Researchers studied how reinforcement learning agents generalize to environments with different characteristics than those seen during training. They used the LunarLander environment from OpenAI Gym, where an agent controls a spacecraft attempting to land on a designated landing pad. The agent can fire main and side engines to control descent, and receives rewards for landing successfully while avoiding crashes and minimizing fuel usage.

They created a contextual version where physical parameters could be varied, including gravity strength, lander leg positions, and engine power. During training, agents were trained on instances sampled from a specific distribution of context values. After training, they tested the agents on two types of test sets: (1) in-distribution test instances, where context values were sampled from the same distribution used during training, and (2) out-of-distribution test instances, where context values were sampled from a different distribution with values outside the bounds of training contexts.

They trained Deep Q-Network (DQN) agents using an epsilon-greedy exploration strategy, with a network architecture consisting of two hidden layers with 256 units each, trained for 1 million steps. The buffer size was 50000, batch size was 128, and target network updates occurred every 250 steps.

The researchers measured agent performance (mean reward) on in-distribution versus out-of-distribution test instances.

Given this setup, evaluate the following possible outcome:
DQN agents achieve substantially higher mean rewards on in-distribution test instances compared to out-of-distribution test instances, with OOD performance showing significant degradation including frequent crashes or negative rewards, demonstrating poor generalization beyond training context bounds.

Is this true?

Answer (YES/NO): NO